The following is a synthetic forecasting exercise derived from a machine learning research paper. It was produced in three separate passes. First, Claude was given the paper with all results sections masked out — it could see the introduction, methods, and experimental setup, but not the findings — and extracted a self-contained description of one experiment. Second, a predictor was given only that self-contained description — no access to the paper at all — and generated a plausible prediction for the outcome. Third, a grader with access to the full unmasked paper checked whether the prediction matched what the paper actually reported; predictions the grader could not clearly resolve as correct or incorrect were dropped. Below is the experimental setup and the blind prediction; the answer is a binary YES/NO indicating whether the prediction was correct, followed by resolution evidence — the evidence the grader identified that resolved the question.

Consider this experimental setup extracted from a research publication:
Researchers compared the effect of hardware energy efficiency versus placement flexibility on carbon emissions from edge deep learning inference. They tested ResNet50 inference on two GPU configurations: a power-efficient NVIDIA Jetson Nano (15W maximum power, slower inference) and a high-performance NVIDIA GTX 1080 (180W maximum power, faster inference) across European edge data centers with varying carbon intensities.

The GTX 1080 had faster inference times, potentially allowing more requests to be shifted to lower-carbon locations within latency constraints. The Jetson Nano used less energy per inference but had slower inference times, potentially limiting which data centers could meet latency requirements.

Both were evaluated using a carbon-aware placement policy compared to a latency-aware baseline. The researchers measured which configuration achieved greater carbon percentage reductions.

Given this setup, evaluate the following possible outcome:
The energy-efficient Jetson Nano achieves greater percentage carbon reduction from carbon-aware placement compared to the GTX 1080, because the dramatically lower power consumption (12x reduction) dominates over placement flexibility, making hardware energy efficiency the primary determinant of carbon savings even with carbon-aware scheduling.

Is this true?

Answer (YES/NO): NO